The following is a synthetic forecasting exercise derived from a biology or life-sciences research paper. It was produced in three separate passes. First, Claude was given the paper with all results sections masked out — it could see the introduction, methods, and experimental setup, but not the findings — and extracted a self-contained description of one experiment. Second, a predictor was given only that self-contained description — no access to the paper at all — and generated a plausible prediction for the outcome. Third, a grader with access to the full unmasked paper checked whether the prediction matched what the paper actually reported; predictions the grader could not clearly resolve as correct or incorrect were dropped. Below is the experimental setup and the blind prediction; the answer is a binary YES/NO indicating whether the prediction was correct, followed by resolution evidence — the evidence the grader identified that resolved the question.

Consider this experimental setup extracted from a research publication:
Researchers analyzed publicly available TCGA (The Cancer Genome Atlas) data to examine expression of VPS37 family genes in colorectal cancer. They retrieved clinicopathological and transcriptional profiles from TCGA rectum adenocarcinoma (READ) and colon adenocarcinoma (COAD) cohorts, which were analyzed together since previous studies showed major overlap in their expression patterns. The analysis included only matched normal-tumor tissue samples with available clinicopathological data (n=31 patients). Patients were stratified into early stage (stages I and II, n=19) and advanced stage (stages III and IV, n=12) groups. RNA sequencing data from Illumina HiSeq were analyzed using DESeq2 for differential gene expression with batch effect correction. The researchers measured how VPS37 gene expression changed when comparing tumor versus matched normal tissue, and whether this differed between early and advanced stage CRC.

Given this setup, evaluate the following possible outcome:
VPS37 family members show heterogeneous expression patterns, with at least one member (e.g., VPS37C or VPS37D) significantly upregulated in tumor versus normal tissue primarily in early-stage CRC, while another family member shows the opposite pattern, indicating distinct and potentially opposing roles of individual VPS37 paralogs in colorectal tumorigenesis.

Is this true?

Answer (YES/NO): NO